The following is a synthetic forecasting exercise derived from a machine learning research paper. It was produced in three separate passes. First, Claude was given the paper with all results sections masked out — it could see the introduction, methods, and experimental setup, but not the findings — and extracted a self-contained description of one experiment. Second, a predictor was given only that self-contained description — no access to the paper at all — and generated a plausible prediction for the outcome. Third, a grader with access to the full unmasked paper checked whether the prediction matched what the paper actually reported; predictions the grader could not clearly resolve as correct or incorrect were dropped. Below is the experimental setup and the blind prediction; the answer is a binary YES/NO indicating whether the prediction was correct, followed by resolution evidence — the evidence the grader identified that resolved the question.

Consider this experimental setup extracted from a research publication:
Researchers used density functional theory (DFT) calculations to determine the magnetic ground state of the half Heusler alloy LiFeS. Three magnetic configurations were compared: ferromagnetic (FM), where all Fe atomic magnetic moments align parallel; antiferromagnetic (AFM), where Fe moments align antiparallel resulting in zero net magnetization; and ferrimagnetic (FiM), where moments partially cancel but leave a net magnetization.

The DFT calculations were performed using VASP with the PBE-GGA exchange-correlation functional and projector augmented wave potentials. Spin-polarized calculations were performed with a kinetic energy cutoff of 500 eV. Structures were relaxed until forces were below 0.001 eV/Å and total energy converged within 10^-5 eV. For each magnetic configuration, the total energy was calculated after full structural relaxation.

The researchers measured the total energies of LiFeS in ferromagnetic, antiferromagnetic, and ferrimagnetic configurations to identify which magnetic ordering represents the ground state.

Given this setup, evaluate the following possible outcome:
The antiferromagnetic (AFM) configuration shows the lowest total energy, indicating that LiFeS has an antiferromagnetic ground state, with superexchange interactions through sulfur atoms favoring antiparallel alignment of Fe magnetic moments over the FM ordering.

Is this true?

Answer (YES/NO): YES